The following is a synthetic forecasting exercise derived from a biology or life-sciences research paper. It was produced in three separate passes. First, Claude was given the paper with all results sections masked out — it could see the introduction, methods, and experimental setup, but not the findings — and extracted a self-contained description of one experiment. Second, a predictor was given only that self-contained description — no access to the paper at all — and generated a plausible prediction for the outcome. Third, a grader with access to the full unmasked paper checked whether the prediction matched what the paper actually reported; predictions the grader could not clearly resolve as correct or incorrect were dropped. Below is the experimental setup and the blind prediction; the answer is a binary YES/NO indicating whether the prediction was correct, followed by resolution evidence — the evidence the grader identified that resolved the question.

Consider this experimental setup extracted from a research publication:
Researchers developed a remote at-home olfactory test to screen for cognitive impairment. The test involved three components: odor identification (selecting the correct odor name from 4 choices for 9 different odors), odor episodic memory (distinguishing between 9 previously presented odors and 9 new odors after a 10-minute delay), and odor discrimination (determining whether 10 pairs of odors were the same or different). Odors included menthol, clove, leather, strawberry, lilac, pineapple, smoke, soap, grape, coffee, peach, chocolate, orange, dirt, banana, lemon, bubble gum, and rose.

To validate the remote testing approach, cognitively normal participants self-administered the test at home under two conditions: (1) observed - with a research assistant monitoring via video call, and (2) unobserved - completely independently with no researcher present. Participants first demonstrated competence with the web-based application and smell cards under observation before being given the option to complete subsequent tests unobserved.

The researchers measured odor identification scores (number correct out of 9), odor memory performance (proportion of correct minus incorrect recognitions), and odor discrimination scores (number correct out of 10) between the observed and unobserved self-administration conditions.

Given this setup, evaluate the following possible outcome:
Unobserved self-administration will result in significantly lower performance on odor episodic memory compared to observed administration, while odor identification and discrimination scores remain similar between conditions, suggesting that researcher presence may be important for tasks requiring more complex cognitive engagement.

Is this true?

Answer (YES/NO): NO